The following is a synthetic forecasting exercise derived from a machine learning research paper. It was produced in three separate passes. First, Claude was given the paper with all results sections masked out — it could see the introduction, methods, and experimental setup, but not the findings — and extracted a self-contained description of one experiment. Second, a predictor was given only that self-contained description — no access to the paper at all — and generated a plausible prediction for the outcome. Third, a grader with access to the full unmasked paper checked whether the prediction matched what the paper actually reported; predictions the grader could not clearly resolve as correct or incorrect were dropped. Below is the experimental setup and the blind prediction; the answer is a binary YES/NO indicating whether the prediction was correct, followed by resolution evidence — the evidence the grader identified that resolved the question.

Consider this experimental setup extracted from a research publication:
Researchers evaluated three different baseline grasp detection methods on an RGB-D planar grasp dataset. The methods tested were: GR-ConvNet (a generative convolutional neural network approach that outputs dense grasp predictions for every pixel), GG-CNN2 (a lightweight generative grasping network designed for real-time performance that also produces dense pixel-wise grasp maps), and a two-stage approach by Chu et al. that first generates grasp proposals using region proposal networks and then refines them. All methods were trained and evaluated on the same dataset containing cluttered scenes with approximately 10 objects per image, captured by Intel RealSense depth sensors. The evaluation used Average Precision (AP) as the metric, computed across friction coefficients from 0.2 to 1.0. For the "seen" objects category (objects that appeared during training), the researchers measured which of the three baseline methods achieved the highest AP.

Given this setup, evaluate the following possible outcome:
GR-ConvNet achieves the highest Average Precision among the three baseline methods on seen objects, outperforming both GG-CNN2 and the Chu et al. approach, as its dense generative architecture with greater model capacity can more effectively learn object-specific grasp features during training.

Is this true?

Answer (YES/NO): NO